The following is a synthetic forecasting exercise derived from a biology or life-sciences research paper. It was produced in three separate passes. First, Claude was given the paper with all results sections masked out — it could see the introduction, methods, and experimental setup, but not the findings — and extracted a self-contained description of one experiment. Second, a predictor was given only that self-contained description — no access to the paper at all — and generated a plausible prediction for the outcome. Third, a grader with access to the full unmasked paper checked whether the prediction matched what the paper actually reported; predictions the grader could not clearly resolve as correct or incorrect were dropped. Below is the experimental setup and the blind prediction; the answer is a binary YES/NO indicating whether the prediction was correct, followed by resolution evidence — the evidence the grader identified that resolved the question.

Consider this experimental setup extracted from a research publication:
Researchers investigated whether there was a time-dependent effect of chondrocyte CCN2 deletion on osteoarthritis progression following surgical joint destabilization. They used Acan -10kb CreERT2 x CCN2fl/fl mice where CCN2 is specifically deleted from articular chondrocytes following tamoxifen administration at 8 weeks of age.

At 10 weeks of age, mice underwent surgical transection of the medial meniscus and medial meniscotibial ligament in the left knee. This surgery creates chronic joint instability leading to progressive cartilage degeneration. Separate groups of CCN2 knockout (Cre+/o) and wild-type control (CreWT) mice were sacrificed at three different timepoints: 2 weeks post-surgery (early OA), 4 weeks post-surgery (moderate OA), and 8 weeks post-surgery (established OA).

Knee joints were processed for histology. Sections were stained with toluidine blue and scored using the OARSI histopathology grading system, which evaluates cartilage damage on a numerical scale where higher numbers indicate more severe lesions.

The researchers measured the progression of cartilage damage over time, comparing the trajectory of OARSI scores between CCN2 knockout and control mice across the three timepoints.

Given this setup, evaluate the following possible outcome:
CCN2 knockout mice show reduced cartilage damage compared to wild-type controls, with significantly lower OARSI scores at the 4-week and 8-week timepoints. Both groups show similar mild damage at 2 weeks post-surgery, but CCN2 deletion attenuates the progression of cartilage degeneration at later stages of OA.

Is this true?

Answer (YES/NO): NO